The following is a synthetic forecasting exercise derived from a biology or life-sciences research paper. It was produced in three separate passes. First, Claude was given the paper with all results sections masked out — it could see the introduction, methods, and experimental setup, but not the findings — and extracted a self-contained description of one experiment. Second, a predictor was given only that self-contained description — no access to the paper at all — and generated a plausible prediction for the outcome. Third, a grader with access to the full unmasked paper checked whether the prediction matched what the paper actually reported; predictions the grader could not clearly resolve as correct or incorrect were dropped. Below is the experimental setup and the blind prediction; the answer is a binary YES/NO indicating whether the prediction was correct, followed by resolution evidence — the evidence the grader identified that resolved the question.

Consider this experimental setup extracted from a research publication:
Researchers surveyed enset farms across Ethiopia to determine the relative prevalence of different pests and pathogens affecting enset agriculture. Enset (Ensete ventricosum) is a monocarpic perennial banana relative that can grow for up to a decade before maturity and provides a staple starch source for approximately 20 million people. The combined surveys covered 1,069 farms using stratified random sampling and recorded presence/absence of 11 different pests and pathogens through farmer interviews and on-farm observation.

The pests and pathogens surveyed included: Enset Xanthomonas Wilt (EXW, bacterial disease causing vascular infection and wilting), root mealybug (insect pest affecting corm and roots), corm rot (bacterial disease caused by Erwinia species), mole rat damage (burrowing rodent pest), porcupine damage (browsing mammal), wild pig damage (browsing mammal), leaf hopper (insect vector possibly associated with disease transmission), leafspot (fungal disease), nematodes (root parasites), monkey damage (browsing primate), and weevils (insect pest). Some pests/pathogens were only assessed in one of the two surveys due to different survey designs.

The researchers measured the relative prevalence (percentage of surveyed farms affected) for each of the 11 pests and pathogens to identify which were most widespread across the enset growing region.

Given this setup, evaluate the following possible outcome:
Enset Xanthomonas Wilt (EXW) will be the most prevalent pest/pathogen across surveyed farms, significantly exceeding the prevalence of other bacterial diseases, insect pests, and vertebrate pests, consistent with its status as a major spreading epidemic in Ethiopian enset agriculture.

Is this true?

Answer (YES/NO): NO